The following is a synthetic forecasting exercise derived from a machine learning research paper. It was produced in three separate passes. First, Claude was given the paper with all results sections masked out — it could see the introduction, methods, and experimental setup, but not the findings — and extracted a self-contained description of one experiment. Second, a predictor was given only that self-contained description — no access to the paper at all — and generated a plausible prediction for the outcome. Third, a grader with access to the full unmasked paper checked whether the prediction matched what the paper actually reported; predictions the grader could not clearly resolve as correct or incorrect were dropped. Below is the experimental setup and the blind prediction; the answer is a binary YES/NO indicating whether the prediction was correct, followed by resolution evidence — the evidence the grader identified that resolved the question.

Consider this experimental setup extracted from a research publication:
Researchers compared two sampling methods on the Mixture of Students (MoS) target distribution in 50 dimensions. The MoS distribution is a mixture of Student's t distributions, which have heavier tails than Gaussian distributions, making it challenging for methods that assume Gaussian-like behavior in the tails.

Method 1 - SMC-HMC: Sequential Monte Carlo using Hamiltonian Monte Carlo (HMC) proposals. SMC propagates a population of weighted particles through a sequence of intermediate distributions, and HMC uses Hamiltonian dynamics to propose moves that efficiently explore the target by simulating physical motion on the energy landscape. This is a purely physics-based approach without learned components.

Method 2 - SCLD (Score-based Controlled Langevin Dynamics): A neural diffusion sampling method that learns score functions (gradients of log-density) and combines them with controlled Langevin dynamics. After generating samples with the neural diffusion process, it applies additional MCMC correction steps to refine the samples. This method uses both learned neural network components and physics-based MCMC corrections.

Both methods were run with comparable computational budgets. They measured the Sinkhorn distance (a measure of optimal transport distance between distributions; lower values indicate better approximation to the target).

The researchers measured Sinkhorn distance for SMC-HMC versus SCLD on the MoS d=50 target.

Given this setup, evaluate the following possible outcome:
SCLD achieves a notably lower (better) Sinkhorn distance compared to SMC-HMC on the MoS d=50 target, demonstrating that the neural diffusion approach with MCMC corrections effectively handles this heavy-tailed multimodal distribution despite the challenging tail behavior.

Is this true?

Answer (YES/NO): YES